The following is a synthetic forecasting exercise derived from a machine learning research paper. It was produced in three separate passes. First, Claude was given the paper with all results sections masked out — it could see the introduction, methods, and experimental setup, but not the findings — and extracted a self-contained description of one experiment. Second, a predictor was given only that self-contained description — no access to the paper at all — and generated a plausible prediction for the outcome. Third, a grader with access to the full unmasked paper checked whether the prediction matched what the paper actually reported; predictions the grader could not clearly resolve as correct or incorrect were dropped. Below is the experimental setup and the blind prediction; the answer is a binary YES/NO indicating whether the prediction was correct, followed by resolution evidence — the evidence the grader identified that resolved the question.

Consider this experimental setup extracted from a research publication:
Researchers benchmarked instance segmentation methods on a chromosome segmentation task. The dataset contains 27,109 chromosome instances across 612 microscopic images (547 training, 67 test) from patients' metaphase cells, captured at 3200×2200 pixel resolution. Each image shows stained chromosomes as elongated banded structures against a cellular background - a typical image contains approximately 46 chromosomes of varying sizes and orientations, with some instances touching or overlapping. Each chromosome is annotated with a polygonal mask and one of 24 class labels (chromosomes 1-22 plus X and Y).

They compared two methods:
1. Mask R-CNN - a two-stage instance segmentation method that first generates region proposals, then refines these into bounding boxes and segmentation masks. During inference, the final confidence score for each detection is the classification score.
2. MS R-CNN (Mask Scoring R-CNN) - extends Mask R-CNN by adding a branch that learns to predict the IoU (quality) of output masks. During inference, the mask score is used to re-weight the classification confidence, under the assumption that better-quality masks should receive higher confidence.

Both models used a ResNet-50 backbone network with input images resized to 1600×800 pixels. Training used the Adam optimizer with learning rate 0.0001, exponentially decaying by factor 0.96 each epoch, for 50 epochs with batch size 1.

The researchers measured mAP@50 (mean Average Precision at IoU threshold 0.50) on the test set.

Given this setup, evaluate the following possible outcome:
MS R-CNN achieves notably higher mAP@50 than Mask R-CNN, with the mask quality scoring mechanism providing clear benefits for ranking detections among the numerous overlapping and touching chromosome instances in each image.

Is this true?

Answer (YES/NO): NO